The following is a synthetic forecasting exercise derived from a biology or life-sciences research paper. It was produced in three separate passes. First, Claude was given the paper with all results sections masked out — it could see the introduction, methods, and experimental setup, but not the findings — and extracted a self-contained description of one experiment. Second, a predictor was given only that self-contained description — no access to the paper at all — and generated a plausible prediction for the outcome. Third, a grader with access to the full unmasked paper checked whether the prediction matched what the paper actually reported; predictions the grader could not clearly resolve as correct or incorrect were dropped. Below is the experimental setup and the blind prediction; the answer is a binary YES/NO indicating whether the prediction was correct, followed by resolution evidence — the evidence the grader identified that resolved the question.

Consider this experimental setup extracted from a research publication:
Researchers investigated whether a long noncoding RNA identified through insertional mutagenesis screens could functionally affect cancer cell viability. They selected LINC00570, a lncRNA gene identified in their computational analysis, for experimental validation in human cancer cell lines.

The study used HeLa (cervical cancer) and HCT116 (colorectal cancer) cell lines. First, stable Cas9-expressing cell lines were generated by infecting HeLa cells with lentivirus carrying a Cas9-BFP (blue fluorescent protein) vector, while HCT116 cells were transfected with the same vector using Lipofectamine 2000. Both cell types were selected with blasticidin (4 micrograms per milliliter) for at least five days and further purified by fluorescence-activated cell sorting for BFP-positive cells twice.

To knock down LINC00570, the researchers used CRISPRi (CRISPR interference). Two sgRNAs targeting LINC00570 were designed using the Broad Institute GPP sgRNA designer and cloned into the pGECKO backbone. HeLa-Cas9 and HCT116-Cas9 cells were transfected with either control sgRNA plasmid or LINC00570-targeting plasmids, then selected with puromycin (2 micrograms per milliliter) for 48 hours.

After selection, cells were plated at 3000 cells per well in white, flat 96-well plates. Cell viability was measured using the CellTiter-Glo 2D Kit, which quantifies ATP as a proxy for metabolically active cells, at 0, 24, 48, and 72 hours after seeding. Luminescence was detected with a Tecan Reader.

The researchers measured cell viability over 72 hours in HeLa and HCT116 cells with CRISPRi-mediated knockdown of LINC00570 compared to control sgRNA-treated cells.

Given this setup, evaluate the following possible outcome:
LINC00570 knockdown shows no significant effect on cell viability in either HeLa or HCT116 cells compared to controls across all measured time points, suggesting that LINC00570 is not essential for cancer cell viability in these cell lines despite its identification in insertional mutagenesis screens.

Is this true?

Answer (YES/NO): NO